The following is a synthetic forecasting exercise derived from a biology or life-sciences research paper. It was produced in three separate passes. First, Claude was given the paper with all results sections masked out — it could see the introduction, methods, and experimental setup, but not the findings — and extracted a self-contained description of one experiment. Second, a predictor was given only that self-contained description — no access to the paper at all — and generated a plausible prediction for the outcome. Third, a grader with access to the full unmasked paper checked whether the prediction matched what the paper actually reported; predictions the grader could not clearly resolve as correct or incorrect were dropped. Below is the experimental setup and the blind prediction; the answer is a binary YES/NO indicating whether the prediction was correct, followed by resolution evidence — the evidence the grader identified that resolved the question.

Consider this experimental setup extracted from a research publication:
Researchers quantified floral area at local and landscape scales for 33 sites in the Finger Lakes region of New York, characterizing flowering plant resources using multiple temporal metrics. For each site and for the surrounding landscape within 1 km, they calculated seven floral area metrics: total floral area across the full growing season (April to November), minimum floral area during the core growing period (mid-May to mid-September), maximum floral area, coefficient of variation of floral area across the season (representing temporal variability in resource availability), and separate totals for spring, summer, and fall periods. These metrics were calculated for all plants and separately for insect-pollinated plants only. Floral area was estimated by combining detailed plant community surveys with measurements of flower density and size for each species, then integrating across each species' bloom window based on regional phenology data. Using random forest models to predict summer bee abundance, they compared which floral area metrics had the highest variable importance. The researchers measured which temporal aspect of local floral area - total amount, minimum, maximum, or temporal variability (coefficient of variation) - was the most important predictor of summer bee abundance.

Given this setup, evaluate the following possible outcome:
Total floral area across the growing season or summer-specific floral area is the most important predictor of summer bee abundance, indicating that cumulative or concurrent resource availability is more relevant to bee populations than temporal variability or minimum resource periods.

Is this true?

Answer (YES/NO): NO